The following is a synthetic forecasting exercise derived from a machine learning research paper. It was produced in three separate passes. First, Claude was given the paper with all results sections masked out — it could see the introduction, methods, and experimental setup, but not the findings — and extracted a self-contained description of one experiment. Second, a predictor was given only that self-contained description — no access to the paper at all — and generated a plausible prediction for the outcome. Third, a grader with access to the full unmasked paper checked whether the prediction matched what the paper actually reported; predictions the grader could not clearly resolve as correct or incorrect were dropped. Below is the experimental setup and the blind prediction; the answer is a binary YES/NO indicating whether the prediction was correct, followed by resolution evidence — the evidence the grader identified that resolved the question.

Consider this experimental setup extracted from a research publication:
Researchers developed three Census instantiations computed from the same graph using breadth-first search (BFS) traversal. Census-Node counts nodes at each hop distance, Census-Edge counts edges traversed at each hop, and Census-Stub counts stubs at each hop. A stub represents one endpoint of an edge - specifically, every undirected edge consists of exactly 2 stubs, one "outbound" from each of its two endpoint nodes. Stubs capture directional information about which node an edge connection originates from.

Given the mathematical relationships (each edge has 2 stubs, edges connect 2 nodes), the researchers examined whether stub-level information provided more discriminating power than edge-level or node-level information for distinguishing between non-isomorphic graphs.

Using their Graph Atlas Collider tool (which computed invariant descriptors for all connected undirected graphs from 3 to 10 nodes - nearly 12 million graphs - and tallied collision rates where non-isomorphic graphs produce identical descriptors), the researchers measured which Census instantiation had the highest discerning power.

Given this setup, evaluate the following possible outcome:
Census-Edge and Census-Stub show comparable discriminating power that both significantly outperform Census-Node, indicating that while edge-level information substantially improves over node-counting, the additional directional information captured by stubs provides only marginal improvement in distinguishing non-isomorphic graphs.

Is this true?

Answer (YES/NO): NO